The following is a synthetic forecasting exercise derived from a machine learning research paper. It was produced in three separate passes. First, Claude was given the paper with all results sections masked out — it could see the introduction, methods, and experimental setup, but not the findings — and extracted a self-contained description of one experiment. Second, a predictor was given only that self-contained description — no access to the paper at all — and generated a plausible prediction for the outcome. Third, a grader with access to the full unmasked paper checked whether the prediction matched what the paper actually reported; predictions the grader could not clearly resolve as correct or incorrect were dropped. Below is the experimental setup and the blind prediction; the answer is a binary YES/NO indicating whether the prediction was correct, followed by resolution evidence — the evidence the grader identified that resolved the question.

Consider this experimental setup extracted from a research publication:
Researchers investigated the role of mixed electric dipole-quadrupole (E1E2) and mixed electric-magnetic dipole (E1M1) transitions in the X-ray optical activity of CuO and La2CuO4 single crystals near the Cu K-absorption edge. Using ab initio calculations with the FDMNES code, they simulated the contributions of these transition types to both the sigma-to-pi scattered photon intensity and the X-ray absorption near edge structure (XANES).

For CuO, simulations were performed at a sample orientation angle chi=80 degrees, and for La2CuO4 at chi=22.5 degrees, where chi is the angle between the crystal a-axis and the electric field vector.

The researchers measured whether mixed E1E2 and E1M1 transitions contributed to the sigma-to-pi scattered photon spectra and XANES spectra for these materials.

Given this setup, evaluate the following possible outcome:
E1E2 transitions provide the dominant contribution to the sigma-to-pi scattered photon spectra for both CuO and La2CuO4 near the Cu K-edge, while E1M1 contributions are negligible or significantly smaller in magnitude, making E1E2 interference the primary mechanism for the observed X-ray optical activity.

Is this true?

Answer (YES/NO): NO